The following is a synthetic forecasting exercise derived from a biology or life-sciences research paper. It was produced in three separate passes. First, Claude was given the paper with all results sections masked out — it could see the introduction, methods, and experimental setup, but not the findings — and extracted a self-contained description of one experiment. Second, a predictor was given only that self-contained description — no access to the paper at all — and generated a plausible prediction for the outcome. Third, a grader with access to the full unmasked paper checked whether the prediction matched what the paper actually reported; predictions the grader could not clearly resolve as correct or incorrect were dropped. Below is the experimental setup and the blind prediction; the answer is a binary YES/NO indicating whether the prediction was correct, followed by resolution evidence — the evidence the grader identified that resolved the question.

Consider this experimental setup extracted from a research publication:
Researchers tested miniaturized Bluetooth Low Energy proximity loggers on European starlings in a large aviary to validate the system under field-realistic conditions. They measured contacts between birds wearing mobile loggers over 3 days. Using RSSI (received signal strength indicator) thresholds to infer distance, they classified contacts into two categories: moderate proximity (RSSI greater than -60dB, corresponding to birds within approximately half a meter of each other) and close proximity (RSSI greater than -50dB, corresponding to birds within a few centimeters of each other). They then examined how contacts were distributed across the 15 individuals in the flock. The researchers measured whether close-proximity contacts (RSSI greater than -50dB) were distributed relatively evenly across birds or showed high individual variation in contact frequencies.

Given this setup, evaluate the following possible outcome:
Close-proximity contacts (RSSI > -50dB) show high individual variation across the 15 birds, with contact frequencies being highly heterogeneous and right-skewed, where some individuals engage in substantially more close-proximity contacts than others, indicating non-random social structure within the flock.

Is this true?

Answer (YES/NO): YES